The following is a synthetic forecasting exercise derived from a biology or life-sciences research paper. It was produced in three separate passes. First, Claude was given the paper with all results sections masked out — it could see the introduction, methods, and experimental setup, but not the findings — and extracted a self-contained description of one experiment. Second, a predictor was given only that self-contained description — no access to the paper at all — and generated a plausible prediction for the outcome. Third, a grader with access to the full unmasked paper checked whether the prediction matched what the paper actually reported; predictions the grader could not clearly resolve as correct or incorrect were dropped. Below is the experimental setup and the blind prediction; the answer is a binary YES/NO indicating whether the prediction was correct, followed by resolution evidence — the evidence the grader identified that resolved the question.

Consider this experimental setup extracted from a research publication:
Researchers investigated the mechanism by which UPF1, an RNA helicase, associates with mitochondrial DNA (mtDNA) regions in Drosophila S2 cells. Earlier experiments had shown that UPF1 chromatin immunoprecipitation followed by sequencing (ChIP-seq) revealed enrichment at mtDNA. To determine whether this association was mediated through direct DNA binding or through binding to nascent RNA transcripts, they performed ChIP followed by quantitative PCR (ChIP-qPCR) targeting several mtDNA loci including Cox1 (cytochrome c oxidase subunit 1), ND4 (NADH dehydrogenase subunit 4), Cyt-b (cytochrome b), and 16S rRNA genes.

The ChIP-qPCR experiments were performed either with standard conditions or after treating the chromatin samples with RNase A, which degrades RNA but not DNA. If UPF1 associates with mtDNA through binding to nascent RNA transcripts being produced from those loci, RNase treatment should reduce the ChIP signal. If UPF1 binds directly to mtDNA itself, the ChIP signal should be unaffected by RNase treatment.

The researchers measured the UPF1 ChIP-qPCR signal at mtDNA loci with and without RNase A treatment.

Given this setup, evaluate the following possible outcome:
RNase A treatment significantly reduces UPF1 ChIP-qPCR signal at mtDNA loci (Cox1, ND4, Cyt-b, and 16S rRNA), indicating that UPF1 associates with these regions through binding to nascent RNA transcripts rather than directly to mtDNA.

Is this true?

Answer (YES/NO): NO